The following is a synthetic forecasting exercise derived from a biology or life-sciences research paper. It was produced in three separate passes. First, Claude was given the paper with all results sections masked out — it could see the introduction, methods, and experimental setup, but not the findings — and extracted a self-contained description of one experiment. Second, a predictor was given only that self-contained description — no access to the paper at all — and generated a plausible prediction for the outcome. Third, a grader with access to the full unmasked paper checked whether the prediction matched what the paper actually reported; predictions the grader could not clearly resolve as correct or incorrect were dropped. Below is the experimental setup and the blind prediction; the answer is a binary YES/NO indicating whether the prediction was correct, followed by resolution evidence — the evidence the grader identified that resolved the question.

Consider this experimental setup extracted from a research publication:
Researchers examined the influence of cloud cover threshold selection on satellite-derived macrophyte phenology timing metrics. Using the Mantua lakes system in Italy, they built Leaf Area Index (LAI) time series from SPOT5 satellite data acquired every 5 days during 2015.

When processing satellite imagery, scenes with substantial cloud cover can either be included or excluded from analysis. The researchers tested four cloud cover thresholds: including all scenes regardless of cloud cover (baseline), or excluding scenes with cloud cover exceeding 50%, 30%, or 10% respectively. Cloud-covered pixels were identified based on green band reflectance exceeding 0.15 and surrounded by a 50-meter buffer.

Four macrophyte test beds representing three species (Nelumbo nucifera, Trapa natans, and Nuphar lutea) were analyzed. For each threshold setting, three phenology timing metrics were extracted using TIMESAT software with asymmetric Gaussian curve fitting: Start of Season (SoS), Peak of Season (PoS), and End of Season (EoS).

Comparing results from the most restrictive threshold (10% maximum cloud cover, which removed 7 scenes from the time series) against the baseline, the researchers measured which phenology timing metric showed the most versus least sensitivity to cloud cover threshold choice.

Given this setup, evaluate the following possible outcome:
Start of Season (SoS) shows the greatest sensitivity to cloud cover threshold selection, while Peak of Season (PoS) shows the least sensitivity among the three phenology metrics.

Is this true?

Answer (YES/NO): YES